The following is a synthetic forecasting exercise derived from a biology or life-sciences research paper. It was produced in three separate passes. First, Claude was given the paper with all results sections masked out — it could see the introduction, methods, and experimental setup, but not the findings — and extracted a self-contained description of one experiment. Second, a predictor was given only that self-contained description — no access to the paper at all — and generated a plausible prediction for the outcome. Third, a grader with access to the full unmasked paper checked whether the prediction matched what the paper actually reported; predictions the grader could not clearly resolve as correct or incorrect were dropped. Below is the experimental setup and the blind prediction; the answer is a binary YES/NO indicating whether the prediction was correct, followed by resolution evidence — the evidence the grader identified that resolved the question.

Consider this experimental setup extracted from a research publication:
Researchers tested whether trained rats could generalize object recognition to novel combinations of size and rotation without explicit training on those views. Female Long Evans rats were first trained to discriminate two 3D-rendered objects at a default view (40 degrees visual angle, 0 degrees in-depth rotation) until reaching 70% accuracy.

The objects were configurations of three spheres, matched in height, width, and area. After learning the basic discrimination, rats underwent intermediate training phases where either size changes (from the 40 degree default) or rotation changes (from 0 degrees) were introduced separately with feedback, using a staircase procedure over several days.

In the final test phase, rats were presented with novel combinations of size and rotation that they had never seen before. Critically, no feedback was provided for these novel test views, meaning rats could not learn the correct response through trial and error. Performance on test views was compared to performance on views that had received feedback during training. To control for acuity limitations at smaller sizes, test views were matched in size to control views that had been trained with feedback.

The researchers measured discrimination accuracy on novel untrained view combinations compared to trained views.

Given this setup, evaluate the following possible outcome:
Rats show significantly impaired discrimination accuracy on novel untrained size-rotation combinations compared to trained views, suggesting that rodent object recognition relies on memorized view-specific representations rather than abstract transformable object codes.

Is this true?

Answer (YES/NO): NO